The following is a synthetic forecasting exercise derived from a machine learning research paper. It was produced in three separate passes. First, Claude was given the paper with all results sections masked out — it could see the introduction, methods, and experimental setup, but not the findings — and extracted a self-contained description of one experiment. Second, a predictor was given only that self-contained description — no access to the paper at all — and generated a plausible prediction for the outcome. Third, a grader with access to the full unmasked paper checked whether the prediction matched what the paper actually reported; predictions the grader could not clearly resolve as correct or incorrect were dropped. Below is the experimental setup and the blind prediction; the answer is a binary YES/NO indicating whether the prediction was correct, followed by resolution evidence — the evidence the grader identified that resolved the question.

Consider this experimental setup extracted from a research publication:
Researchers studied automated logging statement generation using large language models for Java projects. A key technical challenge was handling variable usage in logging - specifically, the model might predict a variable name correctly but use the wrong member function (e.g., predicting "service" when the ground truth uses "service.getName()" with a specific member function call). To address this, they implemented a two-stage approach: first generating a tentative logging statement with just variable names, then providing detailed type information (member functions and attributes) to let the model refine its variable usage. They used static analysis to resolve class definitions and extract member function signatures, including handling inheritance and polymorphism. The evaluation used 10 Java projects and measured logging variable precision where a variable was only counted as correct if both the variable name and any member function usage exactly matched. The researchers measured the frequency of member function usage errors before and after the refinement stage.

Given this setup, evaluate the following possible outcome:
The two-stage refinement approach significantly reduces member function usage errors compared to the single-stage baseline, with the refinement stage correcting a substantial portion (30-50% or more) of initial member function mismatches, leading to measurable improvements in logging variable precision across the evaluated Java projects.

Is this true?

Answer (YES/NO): NO